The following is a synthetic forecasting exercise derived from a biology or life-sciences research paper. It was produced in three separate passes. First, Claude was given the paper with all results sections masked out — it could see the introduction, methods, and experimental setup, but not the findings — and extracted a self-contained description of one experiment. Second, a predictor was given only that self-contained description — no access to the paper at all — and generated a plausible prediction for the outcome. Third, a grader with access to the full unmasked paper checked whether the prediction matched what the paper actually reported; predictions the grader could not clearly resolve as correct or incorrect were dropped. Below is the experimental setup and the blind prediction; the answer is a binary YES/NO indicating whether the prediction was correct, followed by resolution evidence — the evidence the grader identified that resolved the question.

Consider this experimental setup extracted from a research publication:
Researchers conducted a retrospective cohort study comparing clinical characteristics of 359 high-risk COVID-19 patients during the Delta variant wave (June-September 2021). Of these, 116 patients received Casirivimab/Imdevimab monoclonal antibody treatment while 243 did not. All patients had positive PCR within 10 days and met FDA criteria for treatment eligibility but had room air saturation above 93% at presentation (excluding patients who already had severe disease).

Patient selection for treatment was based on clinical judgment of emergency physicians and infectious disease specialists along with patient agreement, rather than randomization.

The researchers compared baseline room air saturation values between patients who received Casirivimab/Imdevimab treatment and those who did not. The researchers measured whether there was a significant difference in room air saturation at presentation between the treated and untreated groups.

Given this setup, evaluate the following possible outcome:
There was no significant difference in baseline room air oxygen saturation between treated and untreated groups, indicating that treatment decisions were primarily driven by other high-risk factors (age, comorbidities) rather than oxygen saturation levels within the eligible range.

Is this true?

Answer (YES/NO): NO